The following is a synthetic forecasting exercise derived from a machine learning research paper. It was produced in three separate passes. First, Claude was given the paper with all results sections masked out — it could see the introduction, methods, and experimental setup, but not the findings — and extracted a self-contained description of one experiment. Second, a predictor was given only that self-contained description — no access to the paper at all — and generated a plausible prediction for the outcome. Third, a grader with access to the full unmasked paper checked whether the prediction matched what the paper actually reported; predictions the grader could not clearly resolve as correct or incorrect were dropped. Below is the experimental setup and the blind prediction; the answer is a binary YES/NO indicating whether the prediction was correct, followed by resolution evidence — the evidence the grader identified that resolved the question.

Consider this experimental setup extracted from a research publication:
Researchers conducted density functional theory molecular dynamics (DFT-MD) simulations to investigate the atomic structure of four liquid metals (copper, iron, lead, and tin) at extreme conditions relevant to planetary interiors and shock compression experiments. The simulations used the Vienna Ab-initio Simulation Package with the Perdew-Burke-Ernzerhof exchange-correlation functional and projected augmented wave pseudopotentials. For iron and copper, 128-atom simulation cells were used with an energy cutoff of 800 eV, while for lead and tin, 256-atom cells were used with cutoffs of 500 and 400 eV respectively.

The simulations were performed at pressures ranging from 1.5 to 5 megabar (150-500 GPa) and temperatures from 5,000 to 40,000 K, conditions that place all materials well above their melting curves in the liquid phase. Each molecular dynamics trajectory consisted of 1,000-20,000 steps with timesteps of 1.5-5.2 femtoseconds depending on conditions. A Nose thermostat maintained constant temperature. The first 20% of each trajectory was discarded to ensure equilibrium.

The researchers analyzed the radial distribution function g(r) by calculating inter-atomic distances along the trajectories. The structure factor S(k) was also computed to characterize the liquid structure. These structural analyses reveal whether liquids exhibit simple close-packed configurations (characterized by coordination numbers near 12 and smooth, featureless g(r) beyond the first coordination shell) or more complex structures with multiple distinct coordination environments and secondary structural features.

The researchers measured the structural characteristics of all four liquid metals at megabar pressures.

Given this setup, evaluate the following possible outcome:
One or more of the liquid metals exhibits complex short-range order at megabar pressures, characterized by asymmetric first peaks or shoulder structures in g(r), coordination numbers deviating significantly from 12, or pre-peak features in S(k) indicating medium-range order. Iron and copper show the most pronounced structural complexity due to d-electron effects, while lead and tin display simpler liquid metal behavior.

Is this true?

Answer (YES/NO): NO